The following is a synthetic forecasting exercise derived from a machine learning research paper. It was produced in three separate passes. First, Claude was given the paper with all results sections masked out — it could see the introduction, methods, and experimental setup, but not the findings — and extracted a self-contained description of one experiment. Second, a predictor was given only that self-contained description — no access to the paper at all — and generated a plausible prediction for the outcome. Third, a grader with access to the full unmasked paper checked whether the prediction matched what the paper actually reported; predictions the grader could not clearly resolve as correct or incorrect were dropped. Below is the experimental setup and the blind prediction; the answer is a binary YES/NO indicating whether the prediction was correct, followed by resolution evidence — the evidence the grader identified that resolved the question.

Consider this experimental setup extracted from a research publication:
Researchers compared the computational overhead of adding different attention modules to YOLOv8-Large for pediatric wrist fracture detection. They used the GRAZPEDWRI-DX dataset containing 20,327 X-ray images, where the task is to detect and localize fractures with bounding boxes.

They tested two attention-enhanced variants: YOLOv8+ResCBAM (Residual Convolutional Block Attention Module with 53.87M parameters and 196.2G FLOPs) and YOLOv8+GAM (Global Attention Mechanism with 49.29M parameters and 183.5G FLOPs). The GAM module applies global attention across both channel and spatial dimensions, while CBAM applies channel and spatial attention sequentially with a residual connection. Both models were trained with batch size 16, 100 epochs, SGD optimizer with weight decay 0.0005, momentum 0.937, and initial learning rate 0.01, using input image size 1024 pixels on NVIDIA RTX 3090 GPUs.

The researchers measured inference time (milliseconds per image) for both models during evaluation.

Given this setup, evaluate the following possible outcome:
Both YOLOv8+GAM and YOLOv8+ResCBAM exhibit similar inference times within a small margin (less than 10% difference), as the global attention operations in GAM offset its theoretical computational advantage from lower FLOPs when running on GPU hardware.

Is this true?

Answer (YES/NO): NO